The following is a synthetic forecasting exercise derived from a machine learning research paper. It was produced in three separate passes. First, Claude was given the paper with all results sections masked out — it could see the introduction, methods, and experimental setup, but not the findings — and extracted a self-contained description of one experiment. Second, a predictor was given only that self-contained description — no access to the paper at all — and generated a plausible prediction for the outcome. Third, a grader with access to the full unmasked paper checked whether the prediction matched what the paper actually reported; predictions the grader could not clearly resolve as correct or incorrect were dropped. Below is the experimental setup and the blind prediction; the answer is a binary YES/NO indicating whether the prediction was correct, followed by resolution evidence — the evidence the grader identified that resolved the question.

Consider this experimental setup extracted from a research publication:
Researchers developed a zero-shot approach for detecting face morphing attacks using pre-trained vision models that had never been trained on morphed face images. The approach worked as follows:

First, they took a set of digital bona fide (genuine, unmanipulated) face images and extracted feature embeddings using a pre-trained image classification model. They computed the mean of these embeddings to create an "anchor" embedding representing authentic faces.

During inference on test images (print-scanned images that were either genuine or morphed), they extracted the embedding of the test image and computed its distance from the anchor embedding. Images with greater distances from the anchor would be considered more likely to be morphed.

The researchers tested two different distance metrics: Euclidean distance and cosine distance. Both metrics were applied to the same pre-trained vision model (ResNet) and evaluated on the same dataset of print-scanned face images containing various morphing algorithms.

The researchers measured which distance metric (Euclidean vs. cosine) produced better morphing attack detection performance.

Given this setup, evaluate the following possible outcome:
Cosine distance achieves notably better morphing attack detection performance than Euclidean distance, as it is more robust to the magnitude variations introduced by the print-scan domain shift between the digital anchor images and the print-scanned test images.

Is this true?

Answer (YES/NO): NO